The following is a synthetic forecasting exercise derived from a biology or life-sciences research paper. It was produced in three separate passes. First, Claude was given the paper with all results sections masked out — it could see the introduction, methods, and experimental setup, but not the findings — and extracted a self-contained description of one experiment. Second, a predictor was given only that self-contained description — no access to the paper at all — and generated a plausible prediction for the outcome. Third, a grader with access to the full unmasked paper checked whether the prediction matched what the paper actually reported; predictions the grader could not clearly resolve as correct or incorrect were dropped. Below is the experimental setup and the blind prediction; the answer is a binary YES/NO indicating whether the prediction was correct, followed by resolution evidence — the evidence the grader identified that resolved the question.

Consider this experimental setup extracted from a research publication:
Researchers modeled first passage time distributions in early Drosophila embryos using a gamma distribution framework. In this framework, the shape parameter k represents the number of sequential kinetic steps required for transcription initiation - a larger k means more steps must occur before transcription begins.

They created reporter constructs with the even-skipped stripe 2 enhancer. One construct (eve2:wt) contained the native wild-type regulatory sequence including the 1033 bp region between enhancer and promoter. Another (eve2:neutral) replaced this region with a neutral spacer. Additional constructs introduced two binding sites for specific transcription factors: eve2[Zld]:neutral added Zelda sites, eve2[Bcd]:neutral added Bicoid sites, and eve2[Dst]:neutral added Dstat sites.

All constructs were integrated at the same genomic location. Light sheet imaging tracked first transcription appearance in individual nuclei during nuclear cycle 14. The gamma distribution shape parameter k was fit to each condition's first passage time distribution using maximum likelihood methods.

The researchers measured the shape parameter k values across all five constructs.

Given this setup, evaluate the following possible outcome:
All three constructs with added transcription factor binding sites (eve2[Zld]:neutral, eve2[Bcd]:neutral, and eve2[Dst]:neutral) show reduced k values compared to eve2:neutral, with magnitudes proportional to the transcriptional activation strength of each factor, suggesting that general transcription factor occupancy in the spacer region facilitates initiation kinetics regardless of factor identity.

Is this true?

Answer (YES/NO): NO